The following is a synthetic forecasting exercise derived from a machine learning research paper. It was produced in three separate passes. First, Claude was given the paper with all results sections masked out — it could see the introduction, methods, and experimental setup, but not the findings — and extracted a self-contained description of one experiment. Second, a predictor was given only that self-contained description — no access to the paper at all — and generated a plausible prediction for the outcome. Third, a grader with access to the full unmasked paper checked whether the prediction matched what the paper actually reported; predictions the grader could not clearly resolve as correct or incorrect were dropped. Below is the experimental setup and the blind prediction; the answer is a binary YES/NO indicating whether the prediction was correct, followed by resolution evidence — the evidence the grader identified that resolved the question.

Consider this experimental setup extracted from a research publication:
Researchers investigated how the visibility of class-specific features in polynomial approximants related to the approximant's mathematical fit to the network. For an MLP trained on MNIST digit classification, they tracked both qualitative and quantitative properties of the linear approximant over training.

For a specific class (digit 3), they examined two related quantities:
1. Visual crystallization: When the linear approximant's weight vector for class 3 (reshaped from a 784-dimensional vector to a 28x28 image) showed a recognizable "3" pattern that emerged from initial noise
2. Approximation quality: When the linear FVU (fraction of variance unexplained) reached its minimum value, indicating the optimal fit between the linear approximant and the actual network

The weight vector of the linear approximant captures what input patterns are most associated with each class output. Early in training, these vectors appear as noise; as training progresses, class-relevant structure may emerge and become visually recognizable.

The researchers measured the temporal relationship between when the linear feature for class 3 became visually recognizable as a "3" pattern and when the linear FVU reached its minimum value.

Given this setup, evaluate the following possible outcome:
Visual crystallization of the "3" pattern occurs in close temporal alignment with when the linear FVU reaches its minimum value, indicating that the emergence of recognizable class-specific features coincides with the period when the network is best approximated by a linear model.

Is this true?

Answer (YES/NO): YES